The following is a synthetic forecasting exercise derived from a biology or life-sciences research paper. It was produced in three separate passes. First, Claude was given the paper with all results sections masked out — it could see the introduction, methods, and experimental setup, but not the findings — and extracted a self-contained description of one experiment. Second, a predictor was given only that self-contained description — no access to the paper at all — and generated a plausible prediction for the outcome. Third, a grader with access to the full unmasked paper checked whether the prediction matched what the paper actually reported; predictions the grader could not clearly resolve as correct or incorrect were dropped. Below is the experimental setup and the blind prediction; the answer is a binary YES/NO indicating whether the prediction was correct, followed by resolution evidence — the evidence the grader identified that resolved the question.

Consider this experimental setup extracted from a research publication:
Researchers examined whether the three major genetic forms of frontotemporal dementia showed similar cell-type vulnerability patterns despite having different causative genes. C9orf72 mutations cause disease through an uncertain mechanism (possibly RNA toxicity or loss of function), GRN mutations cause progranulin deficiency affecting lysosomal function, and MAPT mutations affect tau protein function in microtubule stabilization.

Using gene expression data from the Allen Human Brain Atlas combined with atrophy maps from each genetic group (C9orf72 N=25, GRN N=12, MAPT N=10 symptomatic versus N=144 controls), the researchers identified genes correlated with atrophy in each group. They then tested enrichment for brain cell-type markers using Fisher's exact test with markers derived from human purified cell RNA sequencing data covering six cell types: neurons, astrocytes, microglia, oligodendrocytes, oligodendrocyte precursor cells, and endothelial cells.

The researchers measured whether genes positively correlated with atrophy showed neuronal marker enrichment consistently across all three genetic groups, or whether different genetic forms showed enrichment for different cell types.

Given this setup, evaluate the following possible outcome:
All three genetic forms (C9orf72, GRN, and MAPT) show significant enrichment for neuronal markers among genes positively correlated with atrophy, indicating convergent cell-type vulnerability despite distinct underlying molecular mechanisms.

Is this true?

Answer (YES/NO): NO